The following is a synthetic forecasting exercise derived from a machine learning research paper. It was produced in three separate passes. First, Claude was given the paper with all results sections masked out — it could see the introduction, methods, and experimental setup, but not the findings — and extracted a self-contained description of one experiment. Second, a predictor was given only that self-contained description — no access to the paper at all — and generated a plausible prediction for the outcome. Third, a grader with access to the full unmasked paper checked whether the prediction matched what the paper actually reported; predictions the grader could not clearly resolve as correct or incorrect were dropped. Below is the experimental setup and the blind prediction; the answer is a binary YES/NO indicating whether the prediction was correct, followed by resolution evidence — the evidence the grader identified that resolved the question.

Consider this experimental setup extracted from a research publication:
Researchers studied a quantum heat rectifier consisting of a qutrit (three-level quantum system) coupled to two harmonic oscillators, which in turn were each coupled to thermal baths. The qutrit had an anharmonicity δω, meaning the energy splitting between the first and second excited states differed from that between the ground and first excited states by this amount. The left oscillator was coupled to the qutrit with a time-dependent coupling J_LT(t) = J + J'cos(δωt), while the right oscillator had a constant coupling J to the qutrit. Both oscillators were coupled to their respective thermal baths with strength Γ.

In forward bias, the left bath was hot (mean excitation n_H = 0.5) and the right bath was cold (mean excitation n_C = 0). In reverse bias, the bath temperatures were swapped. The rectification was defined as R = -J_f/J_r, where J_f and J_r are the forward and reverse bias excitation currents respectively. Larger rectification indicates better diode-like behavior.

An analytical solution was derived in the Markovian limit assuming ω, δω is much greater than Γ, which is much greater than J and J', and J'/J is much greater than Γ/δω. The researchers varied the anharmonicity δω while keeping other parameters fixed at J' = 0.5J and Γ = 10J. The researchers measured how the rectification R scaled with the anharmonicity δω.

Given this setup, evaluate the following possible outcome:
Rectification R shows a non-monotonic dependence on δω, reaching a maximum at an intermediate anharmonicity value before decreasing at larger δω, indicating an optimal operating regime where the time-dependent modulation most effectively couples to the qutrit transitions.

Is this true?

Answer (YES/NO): NO